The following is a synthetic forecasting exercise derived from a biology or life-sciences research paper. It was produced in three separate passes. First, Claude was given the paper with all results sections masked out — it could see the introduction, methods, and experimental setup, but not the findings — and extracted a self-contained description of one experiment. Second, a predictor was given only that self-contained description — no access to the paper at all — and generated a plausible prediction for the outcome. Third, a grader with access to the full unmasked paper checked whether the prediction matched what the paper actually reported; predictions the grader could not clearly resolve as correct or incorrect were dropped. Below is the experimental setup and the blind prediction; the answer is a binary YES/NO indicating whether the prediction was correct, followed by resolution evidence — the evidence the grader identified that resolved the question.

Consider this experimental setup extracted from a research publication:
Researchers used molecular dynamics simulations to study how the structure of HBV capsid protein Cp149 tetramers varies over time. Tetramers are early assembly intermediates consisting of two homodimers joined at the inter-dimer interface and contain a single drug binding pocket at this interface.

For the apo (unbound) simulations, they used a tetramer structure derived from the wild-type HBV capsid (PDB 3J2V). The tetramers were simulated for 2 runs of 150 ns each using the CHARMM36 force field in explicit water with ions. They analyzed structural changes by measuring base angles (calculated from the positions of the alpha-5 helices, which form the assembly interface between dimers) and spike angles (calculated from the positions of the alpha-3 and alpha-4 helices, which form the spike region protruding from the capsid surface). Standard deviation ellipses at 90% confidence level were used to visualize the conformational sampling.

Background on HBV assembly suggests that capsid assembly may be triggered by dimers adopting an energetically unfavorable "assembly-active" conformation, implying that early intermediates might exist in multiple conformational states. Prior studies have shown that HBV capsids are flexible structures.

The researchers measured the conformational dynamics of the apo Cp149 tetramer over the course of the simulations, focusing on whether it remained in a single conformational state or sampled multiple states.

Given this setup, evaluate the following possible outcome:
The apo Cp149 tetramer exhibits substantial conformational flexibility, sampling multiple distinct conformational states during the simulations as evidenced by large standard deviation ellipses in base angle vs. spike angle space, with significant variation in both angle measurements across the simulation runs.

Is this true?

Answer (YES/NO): YES